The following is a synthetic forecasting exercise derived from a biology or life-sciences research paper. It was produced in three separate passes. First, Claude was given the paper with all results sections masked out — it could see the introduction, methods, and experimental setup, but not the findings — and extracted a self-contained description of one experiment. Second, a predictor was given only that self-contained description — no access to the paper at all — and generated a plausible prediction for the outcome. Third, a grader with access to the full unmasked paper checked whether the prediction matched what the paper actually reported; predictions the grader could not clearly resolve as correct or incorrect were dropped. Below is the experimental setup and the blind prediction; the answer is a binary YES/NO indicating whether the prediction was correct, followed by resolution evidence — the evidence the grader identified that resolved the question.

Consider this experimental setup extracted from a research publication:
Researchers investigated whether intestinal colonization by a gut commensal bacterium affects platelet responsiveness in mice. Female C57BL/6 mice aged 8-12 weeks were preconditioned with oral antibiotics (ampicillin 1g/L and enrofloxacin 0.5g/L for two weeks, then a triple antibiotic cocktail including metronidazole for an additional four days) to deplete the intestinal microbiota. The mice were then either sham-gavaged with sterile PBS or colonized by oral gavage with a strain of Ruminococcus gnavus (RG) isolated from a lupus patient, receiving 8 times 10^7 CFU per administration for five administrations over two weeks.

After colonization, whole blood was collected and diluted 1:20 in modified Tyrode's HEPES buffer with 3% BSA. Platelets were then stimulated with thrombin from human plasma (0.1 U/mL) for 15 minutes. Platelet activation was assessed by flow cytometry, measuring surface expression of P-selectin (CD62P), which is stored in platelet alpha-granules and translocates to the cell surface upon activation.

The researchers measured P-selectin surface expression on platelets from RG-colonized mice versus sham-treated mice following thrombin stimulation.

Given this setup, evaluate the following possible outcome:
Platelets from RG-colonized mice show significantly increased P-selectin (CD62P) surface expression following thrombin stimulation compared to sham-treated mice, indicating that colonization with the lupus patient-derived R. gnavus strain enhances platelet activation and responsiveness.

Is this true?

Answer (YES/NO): YES